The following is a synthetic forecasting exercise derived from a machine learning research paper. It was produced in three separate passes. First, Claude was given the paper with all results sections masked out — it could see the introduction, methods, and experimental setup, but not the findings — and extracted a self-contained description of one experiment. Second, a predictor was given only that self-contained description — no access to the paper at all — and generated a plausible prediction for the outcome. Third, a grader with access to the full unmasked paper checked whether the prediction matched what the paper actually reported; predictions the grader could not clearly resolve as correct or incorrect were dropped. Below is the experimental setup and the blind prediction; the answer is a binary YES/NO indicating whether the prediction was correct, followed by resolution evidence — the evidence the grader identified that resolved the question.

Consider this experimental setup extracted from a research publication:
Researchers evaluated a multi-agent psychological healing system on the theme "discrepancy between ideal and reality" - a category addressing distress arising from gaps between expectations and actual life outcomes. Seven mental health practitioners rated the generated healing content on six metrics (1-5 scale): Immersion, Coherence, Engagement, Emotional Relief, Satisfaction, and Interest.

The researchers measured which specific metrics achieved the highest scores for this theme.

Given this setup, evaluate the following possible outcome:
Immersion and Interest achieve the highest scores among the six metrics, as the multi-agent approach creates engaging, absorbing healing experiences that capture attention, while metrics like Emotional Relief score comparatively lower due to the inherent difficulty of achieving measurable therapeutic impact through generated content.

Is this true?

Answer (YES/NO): NO